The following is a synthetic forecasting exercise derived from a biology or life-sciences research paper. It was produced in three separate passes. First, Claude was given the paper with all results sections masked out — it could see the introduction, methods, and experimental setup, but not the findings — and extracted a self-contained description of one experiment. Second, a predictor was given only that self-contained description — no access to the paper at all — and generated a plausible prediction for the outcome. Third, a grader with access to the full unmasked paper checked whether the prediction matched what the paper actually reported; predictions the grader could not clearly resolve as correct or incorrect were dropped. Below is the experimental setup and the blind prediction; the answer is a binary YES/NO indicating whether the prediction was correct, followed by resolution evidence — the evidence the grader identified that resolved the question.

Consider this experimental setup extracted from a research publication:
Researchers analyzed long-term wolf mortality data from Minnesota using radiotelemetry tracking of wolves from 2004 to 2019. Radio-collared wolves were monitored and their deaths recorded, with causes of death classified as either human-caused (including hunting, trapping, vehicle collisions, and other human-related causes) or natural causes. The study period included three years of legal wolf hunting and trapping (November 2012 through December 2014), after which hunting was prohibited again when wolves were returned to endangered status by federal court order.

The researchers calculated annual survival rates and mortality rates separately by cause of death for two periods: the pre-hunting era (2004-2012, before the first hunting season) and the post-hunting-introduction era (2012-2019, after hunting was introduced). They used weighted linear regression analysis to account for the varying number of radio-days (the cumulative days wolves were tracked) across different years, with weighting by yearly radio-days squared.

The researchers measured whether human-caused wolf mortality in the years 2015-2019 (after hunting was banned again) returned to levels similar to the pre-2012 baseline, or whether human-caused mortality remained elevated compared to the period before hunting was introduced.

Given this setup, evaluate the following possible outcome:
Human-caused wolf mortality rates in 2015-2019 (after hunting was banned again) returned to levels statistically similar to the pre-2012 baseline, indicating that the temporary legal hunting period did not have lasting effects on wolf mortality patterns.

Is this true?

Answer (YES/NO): NO